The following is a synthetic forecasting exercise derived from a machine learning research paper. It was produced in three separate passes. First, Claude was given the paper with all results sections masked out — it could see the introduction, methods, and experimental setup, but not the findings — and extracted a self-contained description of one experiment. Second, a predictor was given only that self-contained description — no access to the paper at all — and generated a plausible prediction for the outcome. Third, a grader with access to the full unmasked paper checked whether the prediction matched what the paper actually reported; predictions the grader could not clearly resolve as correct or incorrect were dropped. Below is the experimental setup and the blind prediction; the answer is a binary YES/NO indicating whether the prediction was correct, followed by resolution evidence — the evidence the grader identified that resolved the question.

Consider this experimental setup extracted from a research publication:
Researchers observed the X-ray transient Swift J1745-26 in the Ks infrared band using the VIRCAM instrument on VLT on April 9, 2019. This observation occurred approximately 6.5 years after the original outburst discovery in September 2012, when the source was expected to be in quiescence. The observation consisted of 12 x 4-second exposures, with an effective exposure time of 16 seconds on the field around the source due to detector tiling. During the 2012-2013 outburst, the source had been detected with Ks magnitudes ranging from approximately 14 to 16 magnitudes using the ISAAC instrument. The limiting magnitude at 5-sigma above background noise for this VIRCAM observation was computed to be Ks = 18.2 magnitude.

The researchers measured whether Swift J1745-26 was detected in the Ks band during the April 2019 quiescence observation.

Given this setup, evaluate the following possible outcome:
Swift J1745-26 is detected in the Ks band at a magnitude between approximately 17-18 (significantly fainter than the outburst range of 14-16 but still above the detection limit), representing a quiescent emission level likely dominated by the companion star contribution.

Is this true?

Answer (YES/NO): NO